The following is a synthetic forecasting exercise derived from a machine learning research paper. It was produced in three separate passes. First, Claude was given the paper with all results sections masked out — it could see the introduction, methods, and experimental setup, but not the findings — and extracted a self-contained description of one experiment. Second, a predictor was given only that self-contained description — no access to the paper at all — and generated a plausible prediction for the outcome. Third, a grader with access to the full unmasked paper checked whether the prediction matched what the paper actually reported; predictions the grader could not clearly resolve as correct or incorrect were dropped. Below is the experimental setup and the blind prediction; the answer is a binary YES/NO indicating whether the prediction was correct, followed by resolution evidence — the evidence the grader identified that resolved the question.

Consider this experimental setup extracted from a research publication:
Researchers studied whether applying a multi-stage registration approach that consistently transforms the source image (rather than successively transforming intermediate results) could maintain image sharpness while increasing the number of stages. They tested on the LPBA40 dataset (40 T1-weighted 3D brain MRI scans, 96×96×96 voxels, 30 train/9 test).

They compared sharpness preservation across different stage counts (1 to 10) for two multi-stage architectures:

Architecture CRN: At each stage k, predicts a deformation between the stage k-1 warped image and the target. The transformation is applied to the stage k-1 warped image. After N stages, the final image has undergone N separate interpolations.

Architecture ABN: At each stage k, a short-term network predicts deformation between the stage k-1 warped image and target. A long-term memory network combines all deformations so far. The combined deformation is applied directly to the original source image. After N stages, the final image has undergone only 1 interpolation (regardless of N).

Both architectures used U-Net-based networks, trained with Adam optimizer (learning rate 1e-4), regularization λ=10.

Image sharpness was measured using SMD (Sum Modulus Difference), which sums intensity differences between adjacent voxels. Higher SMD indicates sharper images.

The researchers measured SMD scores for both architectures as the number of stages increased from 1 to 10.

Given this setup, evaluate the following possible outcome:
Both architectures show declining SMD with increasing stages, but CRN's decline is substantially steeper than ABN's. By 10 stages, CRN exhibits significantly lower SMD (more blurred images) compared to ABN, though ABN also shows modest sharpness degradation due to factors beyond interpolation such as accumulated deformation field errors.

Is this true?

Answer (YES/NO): NO